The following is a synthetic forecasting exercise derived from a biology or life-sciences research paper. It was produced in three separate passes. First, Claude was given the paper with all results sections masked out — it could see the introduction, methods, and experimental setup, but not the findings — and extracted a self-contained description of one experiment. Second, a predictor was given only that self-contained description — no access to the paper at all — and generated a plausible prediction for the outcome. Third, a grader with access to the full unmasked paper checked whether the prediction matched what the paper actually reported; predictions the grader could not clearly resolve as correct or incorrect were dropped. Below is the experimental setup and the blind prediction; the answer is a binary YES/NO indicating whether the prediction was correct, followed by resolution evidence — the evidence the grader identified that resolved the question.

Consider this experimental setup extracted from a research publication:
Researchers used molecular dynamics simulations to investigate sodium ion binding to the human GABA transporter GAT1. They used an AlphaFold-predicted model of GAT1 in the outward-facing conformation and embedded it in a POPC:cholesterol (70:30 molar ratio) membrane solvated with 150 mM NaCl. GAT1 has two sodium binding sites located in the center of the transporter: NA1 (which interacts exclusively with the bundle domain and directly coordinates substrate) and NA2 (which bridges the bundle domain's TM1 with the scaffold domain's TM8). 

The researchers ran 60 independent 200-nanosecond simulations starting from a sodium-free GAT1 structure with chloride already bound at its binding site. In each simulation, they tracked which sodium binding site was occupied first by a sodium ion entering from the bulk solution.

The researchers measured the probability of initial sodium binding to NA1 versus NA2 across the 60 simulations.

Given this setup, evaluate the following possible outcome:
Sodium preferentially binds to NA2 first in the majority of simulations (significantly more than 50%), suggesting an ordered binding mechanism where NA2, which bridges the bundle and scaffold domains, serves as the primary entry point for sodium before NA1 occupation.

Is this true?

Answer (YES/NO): NO